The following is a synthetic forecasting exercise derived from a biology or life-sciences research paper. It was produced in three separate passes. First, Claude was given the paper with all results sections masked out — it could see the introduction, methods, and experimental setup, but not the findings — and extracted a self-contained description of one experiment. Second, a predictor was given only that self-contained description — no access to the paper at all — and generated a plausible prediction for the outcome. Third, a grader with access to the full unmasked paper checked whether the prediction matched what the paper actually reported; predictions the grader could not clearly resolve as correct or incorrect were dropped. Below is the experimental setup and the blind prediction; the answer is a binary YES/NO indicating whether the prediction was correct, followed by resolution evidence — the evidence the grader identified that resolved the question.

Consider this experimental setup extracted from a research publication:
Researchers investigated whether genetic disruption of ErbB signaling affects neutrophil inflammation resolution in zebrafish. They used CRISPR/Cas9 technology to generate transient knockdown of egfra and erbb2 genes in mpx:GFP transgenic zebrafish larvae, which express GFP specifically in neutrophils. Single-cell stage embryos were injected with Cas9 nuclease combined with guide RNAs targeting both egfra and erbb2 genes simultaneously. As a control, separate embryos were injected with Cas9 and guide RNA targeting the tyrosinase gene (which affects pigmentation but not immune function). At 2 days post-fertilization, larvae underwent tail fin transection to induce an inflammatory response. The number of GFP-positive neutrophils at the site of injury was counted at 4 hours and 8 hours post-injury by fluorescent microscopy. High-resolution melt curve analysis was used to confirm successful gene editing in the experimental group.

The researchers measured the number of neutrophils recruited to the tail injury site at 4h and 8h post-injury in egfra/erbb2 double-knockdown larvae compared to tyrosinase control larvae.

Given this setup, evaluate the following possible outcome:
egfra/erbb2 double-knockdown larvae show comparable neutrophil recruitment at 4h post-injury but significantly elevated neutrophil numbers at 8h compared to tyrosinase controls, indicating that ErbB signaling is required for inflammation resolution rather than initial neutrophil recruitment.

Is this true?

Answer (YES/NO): NO